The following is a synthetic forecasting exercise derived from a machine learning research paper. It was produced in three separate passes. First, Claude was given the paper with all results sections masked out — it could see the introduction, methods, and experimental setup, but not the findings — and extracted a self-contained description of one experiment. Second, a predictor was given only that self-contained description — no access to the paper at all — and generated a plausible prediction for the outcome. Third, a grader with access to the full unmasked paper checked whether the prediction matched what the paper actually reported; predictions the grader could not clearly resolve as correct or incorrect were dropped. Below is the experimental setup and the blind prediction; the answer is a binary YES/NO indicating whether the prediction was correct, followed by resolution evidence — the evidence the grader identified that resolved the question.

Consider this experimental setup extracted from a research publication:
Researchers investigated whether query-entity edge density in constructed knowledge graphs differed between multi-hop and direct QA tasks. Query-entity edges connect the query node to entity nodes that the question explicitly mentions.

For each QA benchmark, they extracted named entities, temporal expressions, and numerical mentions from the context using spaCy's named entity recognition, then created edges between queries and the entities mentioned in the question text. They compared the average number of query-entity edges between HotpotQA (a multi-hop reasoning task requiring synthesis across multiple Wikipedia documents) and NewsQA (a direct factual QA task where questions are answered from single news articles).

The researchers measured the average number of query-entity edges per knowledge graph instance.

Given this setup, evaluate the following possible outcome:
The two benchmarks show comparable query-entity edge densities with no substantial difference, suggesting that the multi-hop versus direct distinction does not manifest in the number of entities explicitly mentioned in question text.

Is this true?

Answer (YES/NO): NO